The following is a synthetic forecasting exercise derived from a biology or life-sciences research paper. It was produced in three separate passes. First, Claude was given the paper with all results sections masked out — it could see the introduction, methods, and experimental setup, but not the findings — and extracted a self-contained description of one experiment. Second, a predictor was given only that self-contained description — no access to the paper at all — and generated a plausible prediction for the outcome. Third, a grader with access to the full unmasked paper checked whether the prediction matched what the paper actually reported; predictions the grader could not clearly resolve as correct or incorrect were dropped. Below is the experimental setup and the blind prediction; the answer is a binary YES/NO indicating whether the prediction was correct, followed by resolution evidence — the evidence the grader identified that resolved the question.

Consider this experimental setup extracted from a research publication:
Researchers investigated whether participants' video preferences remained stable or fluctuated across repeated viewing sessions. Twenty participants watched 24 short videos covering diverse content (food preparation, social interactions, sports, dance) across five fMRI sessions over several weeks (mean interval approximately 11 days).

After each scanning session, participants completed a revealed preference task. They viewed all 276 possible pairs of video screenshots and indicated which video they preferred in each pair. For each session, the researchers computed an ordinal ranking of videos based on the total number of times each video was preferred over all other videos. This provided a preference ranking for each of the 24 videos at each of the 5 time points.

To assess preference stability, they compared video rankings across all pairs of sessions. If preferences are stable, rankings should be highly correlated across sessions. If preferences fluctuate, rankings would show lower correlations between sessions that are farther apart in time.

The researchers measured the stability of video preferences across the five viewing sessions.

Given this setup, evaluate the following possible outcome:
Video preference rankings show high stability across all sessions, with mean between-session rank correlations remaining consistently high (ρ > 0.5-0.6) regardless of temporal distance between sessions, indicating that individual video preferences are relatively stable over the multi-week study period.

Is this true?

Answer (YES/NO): NO